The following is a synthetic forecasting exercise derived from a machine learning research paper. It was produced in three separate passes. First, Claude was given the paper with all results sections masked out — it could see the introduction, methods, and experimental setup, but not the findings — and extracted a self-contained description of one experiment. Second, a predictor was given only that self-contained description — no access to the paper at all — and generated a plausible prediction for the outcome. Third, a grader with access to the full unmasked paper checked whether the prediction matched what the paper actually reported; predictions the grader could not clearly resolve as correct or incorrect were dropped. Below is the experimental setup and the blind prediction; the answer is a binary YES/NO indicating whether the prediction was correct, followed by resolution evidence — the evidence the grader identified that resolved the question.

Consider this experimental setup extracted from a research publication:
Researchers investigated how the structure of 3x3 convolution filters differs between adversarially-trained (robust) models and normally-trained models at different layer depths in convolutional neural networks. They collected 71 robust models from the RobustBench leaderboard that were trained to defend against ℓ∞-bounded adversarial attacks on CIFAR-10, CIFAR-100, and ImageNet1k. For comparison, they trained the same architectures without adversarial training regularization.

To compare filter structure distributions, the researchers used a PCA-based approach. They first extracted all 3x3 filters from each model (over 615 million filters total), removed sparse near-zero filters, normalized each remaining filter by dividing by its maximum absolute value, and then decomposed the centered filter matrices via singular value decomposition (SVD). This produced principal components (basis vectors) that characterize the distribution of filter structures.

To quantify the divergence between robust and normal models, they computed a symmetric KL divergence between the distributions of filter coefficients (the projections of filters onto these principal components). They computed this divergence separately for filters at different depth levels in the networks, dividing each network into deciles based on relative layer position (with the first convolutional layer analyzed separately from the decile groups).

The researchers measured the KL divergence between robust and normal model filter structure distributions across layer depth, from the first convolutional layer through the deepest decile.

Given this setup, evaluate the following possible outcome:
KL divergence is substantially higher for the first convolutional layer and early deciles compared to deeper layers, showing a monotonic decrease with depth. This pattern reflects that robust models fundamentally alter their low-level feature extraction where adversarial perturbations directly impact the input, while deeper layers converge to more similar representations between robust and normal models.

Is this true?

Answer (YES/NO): NO